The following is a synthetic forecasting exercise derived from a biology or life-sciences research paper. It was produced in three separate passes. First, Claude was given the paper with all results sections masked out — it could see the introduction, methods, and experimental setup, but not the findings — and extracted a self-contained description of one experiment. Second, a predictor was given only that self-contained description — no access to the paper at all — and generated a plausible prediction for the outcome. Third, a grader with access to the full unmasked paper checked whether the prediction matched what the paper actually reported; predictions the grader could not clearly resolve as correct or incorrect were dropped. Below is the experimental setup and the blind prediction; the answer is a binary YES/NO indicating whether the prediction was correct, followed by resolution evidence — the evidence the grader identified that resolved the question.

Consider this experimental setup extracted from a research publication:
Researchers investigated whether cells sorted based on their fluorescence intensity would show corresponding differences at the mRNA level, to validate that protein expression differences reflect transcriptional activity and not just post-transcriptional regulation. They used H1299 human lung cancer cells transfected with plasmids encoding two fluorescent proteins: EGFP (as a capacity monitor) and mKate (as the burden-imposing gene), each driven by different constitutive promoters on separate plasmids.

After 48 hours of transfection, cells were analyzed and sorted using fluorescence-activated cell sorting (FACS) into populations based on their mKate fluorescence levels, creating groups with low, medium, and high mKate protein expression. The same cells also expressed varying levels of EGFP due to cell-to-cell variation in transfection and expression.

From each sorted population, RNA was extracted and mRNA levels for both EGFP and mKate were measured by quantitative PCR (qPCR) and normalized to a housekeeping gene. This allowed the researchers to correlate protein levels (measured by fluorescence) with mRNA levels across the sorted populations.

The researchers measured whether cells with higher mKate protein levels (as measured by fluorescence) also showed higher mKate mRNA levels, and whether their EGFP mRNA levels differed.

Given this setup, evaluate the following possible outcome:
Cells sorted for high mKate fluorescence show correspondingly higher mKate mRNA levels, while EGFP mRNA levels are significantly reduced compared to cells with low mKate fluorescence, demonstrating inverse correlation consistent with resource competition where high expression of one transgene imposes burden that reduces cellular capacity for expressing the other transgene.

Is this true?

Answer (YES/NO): YES